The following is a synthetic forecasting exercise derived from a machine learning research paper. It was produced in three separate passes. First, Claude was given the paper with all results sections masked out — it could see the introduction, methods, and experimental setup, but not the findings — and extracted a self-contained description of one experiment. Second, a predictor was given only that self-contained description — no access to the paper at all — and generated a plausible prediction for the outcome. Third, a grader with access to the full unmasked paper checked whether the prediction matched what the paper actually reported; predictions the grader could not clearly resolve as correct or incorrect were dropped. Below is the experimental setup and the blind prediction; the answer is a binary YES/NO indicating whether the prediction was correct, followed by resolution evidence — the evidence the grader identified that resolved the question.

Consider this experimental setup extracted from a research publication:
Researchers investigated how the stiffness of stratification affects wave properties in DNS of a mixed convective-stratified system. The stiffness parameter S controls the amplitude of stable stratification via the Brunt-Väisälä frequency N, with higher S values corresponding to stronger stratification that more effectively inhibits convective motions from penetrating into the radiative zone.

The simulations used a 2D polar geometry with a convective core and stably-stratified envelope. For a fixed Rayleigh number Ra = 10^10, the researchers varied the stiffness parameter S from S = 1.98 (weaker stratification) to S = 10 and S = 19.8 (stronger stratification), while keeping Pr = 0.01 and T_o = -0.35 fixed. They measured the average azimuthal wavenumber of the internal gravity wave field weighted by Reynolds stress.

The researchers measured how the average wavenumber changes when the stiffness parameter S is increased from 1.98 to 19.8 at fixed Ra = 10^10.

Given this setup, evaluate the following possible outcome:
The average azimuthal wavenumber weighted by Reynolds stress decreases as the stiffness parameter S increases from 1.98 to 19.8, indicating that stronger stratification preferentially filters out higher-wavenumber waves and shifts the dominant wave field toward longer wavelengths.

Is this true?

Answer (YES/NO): NO